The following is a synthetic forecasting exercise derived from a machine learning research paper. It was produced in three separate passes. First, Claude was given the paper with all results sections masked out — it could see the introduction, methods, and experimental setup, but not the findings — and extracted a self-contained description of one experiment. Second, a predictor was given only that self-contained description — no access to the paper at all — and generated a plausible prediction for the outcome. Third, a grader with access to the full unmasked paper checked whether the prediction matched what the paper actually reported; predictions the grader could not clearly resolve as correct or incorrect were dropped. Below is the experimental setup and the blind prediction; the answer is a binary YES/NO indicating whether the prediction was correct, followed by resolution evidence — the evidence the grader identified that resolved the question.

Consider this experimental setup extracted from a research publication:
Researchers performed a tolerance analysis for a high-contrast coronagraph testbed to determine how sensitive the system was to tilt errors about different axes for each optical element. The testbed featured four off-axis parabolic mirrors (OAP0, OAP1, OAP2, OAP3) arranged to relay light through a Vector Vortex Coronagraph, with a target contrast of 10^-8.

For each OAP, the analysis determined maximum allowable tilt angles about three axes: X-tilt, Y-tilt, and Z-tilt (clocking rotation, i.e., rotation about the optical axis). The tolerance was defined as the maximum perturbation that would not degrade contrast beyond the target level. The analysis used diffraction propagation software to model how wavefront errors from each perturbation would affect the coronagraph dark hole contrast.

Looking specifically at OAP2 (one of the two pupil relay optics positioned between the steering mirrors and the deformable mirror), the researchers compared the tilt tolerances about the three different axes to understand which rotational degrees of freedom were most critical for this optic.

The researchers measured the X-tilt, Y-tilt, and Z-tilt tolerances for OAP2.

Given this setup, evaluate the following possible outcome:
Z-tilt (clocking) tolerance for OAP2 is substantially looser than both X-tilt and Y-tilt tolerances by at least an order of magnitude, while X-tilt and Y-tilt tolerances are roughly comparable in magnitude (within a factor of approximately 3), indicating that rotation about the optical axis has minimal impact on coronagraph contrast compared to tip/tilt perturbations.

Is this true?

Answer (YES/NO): NO